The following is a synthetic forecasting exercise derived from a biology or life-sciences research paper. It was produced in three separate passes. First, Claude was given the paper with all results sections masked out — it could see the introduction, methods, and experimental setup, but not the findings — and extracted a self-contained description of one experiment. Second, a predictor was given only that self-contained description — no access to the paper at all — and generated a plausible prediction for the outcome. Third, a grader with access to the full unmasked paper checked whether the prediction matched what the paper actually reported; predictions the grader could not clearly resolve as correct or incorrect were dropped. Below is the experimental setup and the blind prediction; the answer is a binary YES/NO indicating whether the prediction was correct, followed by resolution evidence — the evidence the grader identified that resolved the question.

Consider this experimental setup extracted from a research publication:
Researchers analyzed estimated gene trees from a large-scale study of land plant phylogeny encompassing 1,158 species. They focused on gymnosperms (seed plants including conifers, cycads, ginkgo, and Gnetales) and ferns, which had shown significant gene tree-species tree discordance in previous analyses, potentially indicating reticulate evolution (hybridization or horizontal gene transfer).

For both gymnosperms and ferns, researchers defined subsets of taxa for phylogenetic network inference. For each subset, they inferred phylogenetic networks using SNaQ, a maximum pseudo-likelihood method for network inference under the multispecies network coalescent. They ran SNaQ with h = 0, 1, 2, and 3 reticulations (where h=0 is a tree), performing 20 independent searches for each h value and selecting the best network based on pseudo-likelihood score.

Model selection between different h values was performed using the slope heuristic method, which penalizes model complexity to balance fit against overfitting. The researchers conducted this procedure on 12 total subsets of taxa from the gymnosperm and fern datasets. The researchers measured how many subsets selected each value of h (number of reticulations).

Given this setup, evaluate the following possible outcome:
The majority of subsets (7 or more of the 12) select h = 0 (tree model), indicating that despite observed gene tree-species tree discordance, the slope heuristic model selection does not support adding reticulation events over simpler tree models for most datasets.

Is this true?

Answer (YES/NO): YES